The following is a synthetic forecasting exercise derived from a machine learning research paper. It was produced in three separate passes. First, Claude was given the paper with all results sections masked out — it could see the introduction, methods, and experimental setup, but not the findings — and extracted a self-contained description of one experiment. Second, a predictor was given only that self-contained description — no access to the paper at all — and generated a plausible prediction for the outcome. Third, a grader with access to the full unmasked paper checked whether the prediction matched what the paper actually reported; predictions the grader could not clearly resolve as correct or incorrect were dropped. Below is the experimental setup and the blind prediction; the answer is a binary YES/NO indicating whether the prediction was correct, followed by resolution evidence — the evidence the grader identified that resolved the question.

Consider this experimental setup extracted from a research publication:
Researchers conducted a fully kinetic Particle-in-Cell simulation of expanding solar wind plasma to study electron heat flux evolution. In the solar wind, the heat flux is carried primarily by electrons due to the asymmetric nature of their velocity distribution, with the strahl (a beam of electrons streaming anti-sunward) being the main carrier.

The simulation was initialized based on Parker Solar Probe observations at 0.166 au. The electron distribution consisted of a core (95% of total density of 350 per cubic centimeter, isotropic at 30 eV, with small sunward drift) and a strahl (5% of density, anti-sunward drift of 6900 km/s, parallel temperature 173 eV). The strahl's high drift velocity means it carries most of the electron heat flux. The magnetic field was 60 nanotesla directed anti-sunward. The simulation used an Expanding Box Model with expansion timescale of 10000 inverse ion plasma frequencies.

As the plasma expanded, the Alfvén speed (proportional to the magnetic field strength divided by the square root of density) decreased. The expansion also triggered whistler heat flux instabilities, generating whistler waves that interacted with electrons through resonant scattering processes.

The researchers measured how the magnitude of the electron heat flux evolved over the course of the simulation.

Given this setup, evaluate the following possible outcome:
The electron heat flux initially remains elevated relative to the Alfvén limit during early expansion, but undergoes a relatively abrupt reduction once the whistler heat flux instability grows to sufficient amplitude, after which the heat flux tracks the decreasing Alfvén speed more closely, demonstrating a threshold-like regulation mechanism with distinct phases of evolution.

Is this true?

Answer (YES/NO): NO